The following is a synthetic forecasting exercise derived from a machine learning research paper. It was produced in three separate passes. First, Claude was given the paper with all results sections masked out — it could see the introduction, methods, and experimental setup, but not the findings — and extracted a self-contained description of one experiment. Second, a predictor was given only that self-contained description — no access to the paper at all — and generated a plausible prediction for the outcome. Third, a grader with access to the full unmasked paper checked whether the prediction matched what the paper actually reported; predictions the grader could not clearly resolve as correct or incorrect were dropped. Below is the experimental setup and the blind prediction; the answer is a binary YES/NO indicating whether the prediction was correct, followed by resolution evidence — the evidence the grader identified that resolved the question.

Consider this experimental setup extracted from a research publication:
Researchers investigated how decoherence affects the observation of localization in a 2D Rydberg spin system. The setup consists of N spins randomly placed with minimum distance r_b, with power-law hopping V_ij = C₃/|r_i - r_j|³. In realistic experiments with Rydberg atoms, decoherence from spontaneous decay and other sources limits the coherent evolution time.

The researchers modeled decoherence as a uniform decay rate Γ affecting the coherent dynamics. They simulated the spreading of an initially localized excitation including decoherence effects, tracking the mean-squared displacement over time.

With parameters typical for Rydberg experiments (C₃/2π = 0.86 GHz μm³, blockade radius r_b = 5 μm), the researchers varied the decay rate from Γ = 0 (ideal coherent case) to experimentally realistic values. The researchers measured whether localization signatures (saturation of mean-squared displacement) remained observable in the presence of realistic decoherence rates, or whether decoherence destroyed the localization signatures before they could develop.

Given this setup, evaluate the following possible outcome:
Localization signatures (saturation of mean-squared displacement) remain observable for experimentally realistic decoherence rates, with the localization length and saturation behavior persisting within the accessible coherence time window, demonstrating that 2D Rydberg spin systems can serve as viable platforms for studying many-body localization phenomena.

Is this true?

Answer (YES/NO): NO